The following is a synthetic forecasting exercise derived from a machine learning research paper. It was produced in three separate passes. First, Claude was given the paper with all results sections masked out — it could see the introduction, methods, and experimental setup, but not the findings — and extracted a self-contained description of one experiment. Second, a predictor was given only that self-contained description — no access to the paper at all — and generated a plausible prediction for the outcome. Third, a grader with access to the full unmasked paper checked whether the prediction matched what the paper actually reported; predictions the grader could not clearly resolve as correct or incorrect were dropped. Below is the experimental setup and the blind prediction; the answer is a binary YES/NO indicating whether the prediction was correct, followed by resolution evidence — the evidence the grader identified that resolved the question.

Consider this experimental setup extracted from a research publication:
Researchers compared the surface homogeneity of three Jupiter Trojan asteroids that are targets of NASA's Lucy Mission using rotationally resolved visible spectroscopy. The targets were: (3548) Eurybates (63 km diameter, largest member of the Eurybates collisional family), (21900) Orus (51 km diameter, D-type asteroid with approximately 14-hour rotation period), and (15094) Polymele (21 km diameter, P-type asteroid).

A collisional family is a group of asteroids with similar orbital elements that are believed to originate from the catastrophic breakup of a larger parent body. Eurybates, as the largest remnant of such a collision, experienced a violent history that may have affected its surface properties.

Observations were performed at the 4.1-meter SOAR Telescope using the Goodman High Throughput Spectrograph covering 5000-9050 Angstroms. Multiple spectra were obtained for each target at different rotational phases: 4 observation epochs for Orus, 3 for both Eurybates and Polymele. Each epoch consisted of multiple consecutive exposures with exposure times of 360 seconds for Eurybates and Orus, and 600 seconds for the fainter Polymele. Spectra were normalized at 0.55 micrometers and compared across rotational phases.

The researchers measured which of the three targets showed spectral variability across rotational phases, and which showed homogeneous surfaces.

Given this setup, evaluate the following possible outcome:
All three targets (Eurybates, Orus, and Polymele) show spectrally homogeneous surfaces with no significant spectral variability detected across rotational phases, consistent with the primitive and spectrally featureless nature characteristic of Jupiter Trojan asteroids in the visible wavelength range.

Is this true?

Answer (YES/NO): NO